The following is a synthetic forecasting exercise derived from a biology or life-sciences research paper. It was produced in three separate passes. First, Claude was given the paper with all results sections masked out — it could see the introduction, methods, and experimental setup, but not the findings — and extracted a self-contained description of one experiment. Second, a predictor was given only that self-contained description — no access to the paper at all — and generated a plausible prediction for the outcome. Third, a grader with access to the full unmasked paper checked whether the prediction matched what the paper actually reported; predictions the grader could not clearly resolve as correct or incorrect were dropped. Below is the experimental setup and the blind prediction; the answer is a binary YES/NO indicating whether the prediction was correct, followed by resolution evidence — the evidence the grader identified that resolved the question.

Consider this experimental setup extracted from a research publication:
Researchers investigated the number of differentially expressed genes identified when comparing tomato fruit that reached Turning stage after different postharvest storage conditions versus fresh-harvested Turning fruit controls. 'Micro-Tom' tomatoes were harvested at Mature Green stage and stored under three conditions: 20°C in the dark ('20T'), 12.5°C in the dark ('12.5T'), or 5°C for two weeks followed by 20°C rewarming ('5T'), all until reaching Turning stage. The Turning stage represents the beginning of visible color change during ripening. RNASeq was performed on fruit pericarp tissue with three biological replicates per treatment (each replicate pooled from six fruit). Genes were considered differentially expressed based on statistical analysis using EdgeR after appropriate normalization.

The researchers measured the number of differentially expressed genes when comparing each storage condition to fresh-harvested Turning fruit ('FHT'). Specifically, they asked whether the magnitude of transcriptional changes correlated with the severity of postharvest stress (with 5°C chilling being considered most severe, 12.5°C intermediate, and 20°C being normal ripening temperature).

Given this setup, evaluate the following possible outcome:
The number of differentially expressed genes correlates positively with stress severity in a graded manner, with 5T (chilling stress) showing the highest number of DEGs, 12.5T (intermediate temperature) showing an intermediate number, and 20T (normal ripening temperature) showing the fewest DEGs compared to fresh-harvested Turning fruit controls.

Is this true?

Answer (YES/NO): NO